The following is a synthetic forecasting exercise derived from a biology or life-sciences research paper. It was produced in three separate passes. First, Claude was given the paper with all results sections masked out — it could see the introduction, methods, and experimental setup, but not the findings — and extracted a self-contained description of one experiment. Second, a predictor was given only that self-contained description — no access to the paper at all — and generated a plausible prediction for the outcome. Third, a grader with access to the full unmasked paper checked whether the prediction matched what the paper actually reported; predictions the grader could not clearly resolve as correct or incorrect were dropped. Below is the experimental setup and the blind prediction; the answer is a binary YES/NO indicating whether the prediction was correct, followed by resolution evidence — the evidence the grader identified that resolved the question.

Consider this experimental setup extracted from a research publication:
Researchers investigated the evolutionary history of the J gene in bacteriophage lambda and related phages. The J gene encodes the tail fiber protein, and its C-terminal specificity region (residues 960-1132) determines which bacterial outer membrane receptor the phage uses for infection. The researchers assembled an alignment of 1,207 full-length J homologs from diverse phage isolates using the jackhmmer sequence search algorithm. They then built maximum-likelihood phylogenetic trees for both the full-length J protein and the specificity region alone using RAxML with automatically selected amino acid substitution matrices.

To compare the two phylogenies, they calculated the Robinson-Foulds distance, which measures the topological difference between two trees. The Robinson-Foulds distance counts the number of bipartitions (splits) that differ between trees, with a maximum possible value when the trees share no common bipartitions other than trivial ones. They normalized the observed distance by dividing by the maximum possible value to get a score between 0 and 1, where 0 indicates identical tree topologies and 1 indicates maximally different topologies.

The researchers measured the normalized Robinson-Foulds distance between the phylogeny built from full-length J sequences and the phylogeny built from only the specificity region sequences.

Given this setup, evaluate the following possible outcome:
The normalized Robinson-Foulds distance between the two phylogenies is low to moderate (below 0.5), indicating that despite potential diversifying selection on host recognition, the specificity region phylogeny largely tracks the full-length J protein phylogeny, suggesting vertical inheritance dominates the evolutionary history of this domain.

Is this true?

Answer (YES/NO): NO